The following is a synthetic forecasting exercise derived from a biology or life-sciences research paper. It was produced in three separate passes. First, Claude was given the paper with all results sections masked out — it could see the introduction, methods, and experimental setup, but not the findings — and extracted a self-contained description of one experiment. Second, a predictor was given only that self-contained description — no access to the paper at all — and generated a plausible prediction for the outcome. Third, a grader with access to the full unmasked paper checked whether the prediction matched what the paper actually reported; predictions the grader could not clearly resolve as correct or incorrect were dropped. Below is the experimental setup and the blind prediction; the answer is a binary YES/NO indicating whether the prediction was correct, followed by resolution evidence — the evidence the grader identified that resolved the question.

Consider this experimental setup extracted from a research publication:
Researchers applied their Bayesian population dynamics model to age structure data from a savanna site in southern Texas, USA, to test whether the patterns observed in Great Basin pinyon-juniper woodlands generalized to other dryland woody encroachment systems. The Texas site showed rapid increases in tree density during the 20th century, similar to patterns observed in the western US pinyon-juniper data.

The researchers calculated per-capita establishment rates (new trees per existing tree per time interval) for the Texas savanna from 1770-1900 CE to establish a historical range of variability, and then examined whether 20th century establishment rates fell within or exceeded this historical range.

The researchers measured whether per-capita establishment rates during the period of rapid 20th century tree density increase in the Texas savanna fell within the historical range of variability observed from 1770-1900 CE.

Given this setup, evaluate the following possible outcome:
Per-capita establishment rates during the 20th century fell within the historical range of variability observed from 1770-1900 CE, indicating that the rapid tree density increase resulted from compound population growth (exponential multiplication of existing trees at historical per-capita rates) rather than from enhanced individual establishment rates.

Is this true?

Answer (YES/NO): YES